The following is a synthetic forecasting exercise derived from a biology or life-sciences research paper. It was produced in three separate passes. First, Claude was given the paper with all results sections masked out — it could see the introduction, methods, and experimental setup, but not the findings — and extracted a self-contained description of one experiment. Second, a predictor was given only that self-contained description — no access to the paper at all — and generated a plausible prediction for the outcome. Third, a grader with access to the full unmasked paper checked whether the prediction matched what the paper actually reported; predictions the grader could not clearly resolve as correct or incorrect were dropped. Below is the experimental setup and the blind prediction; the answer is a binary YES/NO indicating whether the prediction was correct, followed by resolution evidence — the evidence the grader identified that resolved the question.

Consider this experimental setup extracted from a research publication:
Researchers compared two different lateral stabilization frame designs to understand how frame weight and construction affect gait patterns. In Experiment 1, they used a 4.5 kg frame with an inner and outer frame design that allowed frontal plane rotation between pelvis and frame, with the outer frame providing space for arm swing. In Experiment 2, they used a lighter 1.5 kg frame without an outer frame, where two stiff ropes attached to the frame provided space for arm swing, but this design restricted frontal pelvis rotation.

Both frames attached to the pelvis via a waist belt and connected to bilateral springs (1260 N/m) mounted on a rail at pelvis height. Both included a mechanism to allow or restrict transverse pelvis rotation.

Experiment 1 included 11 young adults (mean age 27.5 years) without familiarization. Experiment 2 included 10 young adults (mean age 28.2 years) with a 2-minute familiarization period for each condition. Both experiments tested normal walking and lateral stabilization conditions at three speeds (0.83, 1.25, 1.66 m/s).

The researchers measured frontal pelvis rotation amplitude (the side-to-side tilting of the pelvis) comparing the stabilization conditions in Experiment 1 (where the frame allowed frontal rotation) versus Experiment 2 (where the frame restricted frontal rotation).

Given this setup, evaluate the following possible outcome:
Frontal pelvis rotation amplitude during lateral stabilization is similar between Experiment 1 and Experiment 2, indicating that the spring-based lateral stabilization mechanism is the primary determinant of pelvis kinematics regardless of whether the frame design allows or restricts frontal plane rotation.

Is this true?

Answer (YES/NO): NO